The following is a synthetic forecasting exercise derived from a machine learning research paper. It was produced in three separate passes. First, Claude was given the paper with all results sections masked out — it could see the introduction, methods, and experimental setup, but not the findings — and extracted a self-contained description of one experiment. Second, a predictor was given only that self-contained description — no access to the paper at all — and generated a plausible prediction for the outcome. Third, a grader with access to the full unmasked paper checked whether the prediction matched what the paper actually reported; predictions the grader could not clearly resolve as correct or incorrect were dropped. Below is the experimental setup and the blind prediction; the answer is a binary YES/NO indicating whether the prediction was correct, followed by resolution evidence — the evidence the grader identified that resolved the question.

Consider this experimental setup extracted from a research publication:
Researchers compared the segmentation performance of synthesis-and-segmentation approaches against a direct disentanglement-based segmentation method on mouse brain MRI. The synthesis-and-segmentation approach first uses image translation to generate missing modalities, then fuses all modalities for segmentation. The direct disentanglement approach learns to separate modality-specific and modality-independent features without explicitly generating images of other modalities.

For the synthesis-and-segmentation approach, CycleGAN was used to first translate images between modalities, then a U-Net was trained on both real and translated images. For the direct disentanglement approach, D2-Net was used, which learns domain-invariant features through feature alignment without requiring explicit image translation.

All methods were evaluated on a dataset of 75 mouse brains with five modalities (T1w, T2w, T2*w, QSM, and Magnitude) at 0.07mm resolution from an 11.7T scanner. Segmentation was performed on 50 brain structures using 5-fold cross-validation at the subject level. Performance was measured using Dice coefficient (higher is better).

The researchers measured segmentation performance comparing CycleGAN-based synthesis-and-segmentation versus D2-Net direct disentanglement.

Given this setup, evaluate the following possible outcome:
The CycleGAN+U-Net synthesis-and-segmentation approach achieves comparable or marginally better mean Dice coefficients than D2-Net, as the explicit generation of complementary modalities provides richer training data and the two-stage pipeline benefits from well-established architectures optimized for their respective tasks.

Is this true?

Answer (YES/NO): NO